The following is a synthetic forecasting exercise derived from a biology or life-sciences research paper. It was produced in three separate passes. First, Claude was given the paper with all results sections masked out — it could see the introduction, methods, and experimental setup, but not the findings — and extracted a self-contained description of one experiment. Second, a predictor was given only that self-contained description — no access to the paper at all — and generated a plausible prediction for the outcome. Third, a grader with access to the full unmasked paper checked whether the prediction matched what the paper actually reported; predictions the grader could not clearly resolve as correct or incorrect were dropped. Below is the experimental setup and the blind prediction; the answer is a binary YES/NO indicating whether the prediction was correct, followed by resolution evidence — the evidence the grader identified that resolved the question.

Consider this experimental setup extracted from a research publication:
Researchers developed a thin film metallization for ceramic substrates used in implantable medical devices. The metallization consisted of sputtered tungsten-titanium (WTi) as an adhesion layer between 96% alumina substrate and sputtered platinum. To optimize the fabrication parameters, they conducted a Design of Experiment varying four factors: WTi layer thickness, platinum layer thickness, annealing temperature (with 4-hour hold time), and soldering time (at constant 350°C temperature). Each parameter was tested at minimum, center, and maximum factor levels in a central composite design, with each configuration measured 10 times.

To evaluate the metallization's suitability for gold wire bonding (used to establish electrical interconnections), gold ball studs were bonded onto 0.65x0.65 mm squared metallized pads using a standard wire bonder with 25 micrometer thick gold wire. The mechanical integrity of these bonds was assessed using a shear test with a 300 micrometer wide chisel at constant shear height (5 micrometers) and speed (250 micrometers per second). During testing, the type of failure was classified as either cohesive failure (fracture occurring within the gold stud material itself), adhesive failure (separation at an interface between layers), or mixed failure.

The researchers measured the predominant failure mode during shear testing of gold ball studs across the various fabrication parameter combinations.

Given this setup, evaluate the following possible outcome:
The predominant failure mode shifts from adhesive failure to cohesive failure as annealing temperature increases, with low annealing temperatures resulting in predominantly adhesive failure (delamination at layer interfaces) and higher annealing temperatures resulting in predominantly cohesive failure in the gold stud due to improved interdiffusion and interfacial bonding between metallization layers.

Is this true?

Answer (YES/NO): NO